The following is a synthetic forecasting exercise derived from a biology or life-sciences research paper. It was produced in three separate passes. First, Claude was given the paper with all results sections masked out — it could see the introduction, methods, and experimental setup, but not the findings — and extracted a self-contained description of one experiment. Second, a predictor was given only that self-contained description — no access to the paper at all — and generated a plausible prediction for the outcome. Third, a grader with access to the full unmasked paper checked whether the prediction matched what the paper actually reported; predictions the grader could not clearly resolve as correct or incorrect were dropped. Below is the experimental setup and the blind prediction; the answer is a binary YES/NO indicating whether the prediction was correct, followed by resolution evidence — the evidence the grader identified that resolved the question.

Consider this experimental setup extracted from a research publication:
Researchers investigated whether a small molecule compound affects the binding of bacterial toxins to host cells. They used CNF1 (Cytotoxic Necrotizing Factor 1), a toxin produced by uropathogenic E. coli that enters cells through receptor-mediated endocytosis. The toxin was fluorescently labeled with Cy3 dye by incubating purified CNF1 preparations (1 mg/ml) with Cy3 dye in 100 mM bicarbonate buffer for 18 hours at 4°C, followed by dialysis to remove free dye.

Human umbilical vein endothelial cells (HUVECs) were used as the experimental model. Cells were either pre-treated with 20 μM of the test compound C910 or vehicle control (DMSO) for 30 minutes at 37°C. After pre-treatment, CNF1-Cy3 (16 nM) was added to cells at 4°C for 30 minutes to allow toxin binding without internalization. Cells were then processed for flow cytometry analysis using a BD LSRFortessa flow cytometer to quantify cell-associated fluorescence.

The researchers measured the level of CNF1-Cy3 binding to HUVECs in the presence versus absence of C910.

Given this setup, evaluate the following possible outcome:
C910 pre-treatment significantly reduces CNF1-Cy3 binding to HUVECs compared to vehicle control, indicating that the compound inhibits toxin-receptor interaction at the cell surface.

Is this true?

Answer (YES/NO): NO